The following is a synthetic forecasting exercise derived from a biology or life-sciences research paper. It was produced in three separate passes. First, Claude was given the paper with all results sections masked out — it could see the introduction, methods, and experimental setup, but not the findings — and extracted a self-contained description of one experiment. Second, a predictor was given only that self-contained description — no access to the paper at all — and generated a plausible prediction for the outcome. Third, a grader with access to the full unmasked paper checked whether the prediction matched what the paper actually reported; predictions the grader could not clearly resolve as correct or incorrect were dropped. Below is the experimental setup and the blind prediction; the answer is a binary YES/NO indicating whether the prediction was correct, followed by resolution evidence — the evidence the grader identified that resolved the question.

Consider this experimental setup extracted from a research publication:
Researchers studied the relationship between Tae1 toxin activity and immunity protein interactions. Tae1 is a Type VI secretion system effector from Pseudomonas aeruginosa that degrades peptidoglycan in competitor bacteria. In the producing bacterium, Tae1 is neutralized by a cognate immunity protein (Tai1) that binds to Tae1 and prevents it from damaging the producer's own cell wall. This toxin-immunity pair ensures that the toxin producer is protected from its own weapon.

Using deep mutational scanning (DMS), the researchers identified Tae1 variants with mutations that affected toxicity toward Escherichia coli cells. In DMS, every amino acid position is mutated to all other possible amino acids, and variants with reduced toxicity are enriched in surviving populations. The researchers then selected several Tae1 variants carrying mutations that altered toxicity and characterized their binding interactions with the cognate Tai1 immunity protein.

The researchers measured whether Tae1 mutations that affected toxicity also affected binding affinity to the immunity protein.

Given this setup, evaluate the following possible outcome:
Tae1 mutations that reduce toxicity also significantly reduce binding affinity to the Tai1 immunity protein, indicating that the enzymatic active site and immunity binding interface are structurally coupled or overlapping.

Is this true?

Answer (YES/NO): NO